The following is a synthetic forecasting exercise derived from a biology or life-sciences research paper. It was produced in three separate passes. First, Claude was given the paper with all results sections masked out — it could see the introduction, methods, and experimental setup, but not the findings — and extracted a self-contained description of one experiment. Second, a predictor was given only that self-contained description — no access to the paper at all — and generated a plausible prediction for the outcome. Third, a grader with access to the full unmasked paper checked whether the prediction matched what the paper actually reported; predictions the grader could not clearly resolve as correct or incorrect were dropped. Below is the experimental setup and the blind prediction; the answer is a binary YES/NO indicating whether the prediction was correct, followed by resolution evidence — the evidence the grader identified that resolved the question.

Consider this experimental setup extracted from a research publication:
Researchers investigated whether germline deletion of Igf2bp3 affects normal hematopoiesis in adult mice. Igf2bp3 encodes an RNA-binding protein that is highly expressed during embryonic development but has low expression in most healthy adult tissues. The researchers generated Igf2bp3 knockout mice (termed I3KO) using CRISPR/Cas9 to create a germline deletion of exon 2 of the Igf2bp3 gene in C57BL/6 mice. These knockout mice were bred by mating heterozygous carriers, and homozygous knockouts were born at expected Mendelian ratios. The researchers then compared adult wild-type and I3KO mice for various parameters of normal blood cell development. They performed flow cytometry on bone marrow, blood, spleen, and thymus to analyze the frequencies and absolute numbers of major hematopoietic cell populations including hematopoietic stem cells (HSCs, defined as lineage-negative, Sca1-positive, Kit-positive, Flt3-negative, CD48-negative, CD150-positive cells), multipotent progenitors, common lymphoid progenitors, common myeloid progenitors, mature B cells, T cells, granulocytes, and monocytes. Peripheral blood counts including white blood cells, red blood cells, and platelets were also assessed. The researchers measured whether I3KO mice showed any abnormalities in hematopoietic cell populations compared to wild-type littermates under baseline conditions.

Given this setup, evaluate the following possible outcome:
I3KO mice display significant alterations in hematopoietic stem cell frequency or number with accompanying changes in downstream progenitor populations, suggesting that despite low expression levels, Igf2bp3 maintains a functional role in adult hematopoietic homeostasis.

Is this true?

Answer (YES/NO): NO